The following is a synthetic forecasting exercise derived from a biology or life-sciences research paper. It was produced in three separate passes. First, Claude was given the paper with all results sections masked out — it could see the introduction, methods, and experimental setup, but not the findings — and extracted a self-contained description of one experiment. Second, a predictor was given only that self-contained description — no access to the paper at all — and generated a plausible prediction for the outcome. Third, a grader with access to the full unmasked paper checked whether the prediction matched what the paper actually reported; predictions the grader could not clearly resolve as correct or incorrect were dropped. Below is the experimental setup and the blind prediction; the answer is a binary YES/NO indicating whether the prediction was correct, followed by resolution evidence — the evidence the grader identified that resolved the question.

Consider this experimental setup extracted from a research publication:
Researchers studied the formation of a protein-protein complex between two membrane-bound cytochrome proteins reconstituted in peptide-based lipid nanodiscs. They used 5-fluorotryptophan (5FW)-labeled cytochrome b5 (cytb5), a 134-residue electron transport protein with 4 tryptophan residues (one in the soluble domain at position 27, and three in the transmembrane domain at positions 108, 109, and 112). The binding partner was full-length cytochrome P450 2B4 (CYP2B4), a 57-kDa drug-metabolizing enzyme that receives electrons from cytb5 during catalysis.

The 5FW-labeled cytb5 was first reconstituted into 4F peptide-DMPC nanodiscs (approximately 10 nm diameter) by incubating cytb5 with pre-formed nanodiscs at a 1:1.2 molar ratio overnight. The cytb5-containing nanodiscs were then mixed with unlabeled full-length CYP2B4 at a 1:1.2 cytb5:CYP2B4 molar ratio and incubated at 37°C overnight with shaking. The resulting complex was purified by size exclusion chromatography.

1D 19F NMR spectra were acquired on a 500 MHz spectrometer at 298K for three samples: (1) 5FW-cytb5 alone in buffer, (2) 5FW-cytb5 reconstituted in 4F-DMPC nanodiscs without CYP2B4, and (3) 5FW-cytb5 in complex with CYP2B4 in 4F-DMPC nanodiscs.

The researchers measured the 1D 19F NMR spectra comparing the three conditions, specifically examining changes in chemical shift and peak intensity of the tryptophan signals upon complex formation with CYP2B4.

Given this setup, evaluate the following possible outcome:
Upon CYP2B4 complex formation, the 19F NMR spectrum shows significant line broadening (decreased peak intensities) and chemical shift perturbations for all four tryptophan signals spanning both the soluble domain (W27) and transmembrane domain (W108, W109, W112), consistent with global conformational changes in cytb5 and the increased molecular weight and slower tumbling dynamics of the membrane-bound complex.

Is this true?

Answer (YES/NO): NO